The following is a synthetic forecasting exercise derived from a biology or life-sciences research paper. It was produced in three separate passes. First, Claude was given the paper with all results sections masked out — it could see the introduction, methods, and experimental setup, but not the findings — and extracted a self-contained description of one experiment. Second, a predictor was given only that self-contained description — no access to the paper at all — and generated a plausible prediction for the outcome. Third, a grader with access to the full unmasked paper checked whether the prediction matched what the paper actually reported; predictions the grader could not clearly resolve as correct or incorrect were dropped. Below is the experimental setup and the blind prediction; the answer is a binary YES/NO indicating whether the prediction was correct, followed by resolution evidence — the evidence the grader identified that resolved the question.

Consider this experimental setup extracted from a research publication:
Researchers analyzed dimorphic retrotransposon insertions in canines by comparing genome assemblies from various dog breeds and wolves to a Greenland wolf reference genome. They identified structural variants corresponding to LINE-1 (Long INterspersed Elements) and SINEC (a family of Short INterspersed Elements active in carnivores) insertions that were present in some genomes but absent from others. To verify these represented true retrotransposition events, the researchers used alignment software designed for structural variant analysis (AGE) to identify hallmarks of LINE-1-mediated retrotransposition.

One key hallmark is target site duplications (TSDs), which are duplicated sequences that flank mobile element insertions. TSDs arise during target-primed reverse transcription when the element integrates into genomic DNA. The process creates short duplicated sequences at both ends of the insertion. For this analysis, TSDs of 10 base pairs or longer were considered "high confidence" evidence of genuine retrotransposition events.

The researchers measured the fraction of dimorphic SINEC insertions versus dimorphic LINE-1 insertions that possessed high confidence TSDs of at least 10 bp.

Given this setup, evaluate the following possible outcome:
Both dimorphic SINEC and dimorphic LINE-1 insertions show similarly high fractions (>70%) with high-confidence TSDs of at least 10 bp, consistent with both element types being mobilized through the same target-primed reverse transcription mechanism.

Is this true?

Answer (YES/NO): NO